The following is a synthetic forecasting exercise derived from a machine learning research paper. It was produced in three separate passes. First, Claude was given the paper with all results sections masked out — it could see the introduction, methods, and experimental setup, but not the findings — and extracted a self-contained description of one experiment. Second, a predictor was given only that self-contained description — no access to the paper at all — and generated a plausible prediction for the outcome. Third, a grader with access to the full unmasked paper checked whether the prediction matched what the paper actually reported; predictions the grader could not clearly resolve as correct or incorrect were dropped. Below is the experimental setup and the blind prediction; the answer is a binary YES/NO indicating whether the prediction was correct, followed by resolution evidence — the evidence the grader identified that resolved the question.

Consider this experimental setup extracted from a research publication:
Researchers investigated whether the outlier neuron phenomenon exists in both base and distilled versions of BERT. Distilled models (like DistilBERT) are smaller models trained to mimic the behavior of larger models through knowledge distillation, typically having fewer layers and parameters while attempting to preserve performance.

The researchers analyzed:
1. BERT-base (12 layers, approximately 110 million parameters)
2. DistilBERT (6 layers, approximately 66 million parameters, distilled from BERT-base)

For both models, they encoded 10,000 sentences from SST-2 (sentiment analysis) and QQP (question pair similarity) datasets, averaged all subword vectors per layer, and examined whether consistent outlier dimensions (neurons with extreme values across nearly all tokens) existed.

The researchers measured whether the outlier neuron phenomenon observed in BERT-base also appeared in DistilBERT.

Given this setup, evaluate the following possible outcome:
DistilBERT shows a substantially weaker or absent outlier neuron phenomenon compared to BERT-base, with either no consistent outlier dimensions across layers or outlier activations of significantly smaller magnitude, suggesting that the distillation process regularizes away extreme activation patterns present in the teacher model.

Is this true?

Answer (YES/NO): NO